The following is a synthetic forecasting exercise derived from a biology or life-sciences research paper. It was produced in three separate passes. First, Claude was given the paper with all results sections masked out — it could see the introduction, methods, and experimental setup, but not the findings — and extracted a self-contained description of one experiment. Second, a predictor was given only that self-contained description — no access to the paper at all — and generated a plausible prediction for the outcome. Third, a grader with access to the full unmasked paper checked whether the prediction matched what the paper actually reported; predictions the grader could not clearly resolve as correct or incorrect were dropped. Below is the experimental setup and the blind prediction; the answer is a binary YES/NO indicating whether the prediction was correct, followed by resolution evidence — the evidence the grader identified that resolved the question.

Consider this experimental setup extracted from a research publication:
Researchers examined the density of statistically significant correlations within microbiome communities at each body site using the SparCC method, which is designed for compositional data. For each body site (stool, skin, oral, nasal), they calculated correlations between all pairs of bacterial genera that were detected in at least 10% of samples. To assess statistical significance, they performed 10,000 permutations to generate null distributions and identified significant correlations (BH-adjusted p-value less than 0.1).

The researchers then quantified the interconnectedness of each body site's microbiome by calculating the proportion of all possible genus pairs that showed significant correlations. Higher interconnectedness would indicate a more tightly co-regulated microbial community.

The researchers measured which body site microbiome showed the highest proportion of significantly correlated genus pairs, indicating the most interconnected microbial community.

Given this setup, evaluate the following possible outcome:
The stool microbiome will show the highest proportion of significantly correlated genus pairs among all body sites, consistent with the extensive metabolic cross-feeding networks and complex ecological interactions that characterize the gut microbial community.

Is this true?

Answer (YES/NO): NO